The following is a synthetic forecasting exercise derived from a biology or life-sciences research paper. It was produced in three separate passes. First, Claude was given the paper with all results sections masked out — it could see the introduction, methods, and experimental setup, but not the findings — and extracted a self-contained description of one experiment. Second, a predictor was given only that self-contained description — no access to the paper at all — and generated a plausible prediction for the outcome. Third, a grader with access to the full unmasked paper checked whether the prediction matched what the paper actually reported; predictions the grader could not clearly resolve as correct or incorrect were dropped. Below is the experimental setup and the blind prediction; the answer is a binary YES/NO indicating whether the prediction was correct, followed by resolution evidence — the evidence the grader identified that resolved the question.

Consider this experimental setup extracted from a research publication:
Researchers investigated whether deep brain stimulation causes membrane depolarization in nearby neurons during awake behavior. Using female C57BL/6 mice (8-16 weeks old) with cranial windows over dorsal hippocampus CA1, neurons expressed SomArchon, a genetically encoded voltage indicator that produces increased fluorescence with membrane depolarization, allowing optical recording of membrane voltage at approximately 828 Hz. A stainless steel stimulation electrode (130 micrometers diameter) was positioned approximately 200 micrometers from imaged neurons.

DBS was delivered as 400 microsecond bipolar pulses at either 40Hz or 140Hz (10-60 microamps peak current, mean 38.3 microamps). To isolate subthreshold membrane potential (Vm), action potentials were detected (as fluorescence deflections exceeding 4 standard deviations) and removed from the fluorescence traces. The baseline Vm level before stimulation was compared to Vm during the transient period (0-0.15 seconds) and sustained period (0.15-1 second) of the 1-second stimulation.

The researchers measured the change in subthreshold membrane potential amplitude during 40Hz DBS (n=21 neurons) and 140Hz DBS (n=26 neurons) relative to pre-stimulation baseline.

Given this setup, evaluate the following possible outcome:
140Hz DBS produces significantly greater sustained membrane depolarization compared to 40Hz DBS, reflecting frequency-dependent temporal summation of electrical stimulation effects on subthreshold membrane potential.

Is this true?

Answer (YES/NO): NO